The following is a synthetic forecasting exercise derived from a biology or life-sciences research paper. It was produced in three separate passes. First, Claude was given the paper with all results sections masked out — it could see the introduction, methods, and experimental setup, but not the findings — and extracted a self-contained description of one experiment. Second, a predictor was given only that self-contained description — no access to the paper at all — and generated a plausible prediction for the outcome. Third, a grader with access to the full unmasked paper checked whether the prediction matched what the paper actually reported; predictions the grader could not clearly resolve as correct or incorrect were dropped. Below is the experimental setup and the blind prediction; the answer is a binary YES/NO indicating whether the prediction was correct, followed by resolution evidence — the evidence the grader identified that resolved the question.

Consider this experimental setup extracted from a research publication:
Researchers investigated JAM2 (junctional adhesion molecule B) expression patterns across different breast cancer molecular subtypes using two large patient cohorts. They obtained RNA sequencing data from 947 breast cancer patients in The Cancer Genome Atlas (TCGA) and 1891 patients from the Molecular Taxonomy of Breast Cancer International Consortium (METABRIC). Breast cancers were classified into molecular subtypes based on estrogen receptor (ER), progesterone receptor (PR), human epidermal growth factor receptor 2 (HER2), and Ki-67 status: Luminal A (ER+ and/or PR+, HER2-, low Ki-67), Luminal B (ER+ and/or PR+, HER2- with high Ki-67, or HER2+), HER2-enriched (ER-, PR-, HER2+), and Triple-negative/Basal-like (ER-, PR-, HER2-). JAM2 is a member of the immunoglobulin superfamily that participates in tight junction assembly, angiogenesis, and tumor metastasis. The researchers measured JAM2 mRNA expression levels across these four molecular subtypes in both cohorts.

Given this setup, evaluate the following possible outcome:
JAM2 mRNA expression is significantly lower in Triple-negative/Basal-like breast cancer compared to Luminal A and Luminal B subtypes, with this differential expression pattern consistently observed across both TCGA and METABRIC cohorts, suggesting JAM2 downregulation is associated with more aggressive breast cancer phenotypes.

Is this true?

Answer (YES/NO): YES